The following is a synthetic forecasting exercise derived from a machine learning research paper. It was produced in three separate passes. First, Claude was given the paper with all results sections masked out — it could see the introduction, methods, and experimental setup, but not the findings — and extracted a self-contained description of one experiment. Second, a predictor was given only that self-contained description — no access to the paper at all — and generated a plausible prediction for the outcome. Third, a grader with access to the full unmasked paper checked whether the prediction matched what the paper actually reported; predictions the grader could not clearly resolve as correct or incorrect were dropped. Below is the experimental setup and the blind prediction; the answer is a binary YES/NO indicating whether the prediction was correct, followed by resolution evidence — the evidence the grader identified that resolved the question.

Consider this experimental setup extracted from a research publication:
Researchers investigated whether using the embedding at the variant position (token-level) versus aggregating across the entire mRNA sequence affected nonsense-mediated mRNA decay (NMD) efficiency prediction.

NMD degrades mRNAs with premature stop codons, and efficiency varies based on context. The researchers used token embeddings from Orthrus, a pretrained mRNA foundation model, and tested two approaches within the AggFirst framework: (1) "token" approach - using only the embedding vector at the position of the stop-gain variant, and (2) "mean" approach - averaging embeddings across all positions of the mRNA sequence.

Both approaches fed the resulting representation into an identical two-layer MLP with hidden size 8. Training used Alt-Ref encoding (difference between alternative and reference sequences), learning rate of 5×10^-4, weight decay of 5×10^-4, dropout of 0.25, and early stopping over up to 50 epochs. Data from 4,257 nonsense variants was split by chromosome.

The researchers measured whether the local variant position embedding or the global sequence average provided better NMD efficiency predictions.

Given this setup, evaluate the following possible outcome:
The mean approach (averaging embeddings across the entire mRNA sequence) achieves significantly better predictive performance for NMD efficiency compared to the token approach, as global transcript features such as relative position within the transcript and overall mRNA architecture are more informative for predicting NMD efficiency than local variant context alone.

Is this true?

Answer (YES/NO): YES